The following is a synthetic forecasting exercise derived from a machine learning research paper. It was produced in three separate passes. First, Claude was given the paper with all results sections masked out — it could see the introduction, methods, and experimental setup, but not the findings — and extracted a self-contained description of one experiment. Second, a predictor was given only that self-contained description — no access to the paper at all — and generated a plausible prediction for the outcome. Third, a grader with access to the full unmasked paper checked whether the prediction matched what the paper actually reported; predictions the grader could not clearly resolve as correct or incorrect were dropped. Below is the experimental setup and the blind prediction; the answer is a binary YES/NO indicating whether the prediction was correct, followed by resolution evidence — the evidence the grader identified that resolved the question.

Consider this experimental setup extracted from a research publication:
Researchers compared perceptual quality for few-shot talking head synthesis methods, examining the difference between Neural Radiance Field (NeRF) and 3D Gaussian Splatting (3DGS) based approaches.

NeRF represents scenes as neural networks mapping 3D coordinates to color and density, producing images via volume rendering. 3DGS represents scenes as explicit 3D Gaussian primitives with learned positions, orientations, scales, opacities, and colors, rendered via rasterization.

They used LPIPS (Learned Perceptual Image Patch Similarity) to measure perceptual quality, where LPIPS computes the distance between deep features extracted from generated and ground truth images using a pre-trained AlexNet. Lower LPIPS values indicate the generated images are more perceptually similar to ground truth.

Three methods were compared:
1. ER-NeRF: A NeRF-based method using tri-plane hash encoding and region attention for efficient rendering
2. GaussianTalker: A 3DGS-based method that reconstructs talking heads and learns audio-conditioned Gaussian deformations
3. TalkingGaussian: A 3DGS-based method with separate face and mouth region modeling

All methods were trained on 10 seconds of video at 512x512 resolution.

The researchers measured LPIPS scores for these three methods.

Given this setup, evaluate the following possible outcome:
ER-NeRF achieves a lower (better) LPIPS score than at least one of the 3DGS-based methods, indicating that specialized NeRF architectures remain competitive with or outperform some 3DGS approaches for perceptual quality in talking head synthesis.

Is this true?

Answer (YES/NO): NO